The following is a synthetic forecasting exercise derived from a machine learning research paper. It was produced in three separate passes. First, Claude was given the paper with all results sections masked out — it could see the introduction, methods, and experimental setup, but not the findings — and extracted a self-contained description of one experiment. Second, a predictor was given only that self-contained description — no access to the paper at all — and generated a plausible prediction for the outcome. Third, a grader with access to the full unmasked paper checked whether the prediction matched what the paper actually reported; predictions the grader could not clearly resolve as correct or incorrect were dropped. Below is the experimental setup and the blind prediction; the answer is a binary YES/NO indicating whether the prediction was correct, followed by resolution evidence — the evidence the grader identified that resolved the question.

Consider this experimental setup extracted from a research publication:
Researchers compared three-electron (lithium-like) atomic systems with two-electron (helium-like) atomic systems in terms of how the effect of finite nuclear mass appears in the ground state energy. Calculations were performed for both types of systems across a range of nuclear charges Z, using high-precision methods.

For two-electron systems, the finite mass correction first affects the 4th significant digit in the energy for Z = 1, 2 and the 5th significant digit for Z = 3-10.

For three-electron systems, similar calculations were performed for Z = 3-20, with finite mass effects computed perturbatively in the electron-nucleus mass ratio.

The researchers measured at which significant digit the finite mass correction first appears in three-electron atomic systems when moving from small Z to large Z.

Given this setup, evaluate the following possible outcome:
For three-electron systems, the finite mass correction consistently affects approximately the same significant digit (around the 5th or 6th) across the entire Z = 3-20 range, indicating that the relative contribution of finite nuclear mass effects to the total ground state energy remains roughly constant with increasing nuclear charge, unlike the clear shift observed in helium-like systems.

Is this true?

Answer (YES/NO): YES